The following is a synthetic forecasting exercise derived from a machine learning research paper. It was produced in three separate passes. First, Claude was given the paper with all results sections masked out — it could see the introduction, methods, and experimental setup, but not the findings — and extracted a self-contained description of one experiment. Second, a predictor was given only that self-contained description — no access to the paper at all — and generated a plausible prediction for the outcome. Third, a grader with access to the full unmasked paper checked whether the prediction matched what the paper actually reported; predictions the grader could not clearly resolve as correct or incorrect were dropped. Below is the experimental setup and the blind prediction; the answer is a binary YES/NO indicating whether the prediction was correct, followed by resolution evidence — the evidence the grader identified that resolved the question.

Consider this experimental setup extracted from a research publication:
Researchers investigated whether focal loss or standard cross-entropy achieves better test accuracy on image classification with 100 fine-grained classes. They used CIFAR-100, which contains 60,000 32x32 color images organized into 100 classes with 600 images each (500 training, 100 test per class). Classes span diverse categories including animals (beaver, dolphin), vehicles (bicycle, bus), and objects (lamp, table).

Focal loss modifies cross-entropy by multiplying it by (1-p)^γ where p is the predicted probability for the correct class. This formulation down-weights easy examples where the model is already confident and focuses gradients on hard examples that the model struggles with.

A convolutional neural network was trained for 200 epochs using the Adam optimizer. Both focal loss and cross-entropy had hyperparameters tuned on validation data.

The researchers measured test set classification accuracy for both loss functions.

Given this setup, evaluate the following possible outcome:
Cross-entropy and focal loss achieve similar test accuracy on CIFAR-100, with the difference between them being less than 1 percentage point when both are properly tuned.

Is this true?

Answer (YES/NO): NO